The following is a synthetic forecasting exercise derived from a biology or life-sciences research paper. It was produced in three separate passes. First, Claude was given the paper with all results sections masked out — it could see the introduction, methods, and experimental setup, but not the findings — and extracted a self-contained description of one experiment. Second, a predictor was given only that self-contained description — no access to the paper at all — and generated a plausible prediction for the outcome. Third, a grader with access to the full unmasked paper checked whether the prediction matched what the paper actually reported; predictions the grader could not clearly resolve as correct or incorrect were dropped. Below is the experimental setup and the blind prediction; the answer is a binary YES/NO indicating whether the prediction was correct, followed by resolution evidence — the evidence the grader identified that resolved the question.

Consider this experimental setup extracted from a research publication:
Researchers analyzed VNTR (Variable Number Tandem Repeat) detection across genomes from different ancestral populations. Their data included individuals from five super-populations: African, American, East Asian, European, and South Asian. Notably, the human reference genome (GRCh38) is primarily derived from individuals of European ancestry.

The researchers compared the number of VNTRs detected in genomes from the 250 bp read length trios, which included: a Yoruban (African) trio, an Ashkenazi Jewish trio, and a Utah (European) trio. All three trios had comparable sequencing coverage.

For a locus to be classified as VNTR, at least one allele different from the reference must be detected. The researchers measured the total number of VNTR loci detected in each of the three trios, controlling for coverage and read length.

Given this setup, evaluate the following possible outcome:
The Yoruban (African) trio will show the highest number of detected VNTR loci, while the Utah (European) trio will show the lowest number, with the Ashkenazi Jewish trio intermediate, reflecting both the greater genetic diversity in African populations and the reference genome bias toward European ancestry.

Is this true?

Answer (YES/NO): YES